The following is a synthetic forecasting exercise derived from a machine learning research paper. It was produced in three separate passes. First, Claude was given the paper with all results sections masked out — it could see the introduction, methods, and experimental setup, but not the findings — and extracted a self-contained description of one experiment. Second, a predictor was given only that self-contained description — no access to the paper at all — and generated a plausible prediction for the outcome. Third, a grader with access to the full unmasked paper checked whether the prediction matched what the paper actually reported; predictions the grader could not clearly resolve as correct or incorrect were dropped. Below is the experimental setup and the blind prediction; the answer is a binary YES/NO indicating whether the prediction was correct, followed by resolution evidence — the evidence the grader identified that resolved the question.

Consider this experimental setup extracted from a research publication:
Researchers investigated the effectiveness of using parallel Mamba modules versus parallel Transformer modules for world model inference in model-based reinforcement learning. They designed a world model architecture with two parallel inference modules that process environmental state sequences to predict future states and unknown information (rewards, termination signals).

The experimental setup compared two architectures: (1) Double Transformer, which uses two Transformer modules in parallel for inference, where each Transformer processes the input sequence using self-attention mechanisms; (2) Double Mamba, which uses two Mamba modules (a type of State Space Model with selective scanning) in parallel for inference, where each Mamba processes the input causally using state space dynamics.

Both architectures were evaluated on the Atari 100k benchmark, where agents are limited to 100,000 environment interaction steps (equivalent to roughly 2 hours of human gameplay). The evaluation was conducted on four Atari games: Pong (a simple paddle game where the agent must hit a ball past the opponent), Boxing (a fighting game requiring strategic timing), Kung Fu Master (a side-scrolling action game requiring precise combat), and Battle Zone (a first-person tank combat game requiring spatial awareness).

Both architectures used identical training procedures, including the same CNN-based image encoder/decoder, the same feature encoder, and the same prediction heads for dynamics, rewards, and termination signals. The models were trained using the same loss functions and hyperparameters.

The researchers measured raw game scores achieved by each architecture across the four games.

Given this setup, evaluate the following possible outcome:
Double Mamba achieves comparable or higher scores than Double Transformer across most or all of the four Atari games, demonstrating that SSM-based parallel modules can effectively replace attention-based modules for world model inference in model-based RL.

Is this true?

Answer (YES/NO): NO